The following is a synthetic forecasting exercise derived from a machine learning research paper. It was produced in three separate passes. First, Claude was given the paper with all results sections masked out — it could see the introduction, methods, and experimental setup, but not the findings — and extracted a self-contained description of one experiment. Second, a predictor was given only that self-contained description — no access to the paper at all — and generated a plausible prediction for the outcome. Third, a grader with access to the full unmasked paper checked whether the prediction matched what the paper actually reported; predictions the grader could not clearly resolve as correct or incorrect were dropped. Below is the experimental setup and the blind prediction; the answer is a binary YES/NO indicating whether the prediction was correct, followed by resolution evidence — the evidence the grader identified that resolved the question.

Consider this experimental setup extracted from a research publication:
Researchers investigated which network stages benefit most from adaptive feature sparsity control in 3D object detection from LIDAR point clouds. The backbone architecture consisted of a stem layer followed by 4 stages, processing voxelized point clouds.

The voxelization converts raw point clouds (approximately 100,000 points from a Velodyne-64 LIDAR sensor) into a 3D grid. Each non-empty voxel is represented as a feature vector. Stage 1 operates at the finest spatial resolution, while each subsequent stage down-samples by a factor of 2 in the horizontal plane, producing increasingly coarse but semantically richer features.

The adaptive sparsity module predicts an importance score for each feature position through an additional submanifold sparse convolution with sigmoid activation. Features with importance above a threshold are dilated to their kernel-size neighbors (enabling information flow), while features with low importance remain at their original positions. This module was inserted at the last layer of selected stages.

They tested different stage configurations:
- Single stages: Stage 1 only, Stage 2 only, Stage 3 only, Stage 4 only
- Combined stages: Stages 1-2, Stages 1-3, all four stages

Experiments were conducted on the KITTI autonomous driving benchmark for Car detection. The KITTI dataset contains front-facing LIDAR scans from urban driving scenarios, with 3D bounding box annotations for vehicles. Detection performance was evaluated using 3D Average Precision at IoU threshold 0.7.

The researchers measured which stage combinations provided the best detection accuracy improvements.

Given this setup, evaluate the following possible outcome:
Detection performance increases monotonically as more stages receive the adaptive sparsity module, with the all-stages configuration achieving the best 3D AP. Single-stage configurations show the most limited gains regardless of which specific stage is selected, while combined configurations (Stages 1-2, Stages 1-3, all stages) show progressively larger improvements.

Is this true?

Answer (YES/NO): NO